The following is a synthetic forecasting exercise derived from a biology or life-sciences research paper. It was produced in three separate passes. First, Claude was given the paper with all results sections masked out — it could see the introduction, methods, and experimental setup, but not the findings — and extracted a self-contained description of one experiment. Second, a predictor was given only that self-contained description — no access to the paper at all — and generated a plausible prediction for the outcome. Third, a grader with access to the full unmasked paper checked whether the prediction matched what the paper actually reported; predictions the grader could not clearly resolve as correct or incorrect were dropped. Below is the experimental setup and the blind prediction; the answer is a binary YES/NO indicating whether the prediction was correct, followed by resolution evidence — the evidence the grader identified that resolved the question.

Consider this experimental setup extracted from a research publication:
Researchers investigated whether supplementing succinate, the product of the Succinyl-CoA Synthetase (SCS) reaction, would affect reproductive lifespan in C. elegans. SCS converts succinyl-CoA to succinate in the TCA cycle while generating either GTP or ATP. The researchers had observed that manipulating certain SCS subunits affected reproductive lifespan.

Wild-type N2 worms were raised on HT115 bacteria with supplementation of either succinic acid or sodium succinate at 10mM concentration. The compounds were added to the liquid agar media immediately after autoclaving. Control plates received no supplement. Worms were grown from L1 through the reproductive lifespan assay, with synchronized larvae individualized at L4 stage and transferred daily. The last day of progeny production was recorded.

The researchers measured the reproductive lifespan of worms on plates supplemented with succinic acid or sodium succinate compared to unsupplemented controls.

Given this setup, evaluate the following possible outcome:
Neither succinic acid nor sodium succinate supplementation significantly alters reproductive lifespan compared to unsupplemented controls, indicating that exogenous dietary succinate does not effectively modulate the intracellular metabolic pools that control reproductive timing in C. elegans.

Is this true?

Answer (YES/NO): YES